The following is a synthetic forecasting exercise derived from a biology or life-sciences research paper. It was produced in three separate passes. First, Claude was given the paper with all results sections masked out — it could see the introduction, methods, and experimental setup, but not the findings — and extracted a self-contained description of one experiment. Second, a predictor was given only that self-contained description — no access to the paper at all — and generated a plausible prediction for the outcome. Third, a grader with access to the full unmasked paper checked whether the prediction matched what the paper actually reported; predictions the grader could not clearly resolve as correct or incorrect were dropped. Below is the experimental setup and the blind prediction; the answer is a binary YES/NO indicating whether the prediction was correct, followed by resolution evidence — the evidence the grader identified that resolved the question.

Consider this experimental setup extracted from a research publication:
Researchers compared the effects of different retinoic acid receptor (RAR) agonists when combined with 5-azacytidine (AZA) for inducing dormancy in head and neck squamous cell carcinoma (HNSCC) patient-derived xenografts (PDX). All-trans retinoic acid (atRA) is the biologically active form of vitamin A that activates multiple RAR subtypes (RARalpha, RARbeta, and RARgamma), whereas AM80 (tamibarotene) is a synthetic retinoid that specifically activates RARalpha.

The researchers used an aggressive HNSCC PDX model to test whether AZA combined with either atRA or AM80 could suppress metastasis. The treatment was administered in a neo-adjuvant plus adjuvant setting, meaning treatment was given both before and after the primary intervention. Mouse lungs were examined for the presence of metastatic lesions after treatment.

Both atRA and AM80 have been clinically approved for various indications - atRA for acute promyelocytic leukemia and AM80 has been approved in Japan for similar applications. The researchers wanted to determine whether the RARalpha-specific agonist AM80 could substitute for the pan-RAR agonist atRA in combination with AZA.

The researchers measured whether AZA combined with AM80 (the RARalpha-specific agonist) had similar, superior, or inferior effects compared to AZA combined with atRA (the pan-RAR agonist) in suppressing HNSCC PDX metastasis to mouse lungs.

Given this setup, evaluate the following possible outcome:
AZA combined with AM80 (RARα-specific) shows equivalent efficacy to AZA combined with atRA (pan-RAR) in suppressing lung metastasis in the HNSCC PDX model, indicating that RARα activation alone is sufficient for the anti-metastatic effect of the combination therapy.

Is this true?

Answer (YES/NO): NO